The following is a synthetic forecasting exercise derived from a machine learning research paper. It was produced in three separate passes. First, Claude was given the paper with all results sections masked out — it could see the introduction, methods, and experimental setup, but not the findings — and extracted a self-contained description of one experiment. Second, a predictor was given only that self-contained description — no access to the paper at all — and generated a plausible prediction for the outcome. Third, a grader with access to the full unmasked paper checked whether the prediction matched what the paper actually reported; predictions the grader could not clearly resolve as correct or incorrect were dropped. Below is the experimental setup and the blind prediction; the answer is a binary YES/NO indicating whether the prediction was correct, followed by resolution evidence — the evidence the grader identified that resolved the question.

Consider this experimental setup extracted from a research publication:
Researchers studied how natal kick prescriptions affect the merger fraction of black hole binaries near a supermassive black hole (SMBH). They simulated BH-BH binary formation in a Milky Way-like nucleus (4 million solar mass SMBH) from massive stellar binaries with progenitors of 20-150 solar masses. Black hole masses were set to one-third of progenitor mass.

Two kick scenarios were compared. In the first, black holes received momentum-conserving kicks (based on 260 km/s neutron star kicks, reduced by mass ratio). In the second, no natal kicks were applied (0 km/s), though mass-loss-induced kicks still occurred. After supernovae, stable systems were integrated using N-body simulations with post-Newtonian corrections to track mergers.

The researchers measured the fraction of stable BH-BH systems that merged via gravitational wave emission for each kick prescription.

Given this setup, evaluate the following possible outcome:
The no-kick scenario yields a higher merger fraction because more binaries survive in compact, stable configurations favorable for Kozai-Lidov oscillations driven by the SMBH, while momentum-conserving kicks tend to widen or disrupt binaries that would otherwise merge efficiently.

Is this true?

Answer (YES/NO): NO